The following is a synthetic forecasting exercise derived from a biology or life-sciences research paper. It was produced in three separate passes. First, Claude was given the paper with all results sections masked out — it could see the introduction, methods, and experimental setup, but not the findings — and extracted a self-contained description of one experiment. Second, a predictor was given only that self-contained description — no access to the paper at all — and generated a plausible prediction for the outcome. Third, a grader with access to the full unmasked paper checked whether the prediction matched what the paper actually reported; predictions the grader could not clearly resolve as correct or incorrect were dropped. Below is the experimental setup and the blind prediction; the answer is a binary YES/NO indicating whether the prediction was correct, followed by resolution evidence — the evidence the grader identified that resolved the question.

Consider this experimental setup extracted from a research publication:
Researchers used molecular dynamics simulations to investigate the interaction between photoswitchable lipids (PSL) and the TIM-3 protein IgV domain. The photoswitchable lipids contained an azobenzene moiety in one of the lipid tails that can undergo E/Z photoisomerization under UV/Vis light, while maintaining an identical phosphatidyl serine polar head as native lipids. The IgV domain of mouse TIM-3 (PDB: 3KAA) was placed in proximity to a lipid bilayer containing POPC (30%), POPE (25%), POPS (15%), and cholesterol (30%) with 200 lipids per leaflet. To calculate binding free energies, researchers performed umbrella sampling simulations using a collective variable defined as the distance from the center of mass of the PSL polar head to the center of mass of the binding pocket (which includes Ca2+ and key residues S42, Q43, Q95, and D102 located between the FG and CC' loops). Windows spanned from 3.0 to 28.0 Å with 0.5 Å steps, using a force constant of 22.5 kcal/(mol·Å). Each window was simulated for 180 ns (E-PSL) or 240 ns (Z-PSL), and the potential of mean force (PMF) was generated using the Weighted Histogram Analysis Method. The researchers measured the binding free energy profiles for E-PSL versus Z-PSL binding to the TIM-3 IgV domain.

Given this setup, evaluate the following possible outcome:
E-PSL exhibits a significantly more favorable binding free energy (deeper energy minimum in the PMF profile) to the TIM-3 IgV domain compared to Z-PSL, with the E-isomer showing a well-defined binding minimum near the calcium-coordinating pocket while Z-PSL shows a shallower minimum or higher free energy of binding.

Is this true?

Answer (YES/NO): NO